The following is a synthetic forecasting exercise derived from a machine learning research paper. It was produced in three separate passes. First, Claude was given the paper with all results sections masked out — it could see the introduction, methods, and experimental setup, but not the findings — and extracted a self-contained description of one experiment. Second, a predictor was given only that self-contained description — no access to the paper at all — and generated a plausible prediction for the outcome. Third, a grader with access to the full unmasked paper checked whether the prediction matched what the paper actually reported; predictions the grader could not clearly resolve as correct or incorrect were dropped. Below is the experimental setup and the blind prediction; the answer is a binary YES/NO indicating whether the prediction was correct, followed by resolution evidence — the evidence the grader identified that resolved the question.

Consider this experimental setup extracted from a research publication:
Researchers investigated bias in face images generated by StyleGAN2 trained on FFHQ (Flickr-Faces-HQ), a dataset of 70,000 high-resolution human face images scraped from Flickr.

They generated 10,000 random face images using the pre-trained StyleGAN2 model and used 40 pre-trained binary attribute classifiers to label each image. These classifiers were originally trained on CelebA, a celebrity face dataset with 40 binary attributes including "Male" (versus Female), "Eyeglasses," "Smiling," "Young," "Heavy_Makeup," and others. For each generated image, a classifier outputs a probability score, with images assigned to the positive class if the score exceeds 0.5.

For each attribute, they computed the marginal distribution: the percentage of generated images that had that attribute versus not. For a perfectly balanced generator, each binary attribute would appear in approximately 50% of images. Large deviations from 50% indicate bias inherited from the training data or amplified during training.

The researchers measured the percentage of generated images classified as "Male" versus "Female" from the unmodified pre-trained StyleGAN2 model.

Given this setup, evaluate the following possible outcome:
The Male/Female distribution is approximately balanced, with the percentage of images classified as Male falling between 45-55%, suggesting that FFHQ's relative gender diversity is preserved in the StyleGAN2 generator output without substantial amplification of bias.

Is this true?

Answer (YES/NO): NO